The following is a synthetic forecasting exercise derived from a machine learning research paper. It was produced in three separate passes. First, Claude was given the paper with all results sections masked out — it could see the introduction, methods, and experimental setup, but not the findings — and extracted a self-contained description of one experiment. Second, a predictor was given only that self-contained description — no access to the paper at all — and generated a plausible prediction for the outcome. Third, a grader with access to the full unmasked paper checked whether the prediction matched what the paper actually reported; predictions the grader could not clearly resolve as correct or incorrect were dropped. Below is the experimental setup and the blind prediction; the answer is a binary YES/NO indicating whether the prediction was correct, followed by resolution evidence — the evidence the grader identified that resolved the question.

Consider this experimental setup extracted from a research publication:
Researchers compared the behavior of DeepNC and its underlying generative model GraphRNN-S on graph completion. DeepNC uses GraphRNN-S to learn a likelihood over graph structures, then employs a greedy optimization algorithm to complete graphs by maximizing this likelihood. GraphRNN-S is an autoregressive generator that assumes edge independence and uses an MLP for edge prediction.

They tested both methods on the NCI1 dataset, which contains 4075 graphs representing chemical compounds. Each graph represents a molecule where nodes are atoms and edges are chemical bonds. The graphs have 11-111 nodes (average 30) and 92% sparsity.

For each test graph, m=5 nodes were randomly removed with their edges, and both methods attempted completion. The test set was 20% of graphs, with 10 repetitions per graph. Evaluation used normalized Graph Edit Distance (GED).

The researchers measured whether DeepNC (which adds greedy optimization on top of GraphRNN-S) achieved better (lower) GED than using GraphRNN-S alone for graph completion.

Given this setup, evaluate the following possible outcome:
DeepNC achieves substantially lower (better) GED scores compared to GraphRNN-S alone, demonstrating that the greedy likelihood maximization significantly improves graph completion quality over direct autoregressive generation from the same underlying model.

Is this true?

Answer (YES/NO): NO